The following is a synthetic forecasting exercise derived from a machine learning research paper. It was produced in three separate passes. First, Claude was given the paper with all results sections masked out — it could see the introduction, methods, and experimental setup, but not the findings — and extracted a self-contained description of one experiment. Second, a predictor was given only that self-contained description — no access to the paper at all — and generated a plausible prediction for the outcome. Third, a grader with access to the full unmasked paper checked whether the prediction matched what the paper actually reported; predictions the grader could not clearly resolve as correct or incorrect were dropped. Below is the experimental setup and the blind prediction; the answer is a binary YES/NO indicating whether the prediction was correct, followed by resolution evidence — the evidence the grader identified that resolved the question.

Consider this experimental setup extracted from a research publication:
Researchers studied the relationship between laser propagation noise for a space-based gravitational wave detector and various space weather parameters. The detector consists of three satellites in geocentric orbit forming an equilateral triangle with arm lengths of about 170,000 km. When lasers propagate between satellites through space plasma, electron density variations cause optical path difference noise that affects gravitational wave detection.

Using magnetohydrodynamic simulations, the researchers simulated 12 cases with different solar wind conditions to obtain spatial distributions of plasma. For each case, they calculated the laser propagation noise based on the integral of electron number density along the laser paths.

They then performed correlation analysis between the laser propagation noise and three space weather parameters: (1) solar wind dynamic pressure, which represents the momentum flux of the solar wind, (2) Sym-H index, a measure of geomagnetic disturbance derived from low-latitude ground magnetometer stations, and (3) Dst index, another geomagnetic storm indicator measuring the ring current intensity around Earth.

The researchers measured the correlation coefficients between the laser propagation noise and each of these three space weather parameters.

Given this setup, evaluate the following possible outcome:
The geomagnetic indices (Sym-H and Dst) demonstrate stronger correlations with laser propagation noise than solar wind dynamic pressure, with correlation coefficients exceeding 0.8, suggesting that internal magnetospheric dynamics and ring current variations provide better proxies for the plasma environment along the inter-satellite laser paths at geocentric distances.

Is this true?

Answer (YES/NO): NO